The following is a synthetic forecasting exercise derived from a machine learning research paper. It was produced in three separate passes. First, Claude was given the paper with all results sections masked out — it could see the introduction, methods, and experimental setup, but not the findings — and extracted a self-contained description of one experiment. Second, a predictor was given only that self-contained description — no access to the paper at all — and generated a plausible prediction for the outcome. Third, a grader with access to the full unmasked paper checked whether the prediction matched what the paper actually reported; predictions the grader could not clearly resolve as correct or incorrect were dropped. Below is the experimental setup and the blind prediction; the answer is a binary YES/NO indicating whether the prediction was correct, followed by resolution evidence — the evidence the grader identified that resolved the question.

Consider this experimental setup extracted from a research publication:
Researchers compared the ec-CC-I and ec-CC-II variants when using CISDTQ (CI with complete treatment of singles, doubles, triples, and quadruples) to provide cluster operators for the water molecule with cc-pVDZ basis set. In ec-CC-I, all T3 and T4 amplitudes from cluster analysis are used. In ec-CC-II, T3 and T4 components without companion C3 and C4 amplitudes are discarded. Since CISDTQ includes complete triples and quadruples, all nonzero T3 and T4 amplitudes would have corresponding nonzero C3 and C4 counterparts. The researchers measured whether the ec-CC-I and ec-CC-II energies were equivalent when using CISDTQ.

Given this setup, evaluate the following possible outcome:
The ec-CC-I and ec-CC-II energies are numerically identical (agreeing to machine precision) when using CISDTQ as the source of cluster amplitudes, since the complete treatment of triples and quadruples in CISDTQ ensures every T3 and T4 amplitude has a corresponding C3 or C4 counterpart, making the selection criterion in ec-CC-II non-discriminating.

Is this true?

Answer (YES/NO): YES